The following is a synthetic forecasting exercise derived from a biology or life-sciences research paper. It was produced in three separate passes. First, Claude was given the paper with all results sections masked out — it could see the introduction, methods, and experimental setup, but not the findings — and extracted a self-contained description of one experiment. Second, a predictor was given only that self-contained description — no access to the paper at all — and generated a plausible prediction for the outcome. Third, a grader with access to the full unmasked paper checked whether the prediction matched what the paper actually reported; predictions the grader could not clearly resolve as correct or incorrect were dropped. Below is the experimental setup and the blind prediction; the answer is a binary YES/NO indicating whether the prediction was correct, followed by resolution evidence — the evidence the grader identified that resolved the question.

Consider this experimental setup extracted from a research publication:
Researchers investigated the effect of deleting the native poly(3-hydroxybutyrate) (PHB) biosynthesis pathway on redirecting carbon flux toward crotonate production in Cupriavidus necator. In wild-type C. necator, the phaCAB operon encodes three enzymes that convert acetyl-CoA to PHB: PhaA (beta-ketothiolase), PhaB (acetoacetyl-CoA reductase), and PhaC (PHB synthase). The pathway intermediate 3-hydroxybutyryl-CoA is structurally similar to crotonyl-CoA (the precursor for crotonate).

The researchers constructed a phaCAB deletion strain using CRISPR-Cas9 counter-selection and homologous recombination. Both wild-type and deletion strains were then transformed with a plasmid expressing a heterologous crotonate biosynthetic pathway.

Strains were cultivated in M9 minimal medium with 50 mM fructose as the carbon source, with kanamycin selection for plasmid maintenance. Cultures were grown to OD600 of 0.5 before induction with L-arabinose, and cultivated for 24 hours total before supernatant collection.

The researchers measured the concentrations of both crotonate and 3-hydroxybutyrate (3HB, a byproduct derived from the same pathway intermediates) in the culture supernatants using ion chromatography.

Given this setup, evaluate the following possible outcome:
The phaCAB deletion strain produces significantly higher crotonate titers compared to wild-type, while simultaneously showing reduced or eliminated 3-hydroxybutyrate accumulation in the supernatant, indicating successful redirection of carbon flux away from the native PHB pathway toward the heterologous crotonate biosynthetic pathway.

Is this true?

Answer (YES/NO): NO